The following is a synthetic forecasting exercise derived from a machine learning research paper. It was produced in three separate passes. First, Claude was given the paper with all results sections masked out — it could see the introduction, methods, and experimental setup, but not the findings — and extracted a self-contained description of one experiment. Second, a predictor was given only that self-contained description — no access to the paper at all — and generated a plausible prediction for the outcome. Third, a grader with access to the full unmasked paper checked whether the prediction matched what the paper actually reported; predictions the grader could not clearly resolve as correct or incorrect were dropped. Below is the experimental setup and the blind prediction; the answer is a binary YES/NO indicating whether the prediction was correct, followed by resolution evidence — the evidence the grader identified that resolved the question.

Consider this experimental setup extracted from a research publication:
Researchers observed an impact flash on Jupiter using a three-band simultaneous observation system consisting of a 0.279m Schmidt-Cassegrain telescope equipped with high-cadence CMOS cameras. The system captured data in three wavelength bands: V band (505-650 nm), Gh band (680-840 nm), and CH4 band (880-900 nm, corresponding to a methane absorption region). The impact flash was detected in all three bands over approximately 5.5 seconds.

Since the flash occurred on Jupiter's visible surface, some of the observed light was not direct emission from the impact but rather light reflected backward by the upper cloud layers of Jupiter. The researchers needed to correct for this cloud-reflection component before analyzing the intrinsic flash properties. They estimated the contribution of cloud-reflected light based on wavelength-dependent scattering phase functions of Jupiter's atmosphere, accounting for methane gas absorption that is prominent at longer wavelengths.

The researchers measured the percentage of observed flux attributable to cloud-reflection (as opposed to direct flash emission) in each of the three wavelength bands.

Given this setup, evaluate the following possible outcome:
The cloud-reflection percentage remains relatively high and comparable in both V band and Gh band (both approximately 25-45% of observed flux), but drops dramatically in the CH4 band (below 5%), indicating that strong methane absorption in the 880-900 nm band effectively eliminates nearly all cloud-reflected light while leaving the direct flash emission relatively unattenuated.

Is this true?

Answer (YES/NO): NO